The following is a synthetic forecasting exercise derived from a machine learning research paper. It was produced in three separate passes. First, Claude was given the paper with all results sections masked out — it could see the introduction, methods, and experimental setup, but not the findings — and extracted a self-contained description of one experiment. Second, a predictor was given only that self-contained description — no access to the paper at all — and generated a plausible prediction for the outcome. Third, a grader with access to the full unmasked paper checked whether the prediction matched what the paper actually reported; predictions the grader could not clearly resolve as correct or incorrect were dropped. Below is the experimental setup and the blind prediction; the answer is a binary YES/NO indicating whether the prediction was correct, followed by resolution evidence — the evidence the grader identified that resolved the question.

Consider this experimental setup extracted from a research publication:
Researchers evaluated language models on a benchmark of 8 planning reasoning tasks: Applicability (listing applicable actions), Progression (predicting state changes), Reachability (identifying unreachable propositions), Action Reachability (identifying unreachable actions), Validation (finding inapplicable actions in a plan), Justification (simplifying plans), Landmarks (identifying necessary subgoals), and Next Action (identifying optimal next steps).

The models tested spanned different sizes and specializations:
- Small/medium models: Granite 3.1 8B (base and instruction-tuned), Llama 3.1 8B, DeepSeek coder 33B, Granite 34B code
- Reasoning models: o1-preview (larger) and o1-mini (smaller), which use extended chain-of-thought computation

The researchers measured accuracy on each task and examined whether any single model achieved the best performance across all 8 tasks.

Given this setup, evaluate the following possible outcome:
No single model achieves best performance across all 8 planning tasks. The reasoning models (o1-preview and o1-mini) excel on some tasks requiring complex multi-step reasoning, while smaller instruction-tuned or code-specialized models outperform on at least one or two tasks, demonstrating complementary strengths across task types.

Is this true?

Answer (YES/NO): NO